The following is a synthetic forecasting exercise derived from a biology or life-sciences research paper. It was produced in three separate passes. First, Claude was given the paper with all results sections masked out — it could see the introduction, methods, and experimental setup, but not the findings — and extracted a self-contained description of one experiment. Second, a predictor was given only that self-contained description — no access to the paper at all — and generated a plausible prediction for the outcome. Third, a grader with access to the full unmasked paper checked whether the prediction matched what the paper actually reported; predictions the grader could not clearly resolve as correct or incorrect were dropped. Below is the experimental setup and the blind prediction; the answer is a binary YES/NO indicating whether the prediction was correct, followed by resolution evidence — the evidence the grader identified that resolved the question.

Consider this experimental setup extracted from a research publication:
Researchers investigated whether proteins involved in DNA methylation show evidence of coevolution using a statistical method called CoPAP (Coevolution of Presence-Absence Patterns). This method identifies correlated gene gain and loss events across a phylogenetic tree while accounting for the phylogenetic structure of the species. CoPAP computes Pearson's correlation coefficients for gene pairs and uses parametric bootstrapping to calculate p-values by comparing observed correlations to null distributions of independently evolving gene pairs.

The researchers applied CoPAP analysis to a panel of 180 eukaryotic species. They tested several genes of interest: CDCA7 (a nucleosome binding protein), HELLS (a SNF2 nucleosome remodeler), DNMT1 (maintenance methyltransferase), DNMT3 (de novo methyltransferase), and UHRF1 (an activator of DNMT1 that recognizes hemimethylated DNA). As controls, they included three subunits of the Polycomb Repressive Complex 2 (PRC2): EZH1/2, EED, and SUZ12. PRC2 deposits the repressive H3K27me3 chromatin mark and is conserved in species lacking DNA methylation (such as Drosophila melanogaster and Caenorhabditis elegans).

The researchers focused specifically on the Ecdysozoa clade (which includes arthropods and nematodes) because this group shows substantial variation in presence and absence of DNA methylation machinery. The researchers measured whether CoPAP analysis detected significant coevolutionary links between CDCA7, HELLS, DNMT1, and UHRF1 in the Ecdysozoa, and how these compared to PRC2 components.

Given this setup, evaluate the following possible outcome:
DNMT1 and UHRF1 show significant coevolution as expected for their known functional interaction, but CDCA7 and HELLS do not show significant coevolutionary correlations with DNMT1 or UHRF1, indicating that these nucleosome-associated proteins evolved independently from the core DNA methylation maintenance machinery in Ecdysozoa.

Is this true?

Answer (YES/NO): NO